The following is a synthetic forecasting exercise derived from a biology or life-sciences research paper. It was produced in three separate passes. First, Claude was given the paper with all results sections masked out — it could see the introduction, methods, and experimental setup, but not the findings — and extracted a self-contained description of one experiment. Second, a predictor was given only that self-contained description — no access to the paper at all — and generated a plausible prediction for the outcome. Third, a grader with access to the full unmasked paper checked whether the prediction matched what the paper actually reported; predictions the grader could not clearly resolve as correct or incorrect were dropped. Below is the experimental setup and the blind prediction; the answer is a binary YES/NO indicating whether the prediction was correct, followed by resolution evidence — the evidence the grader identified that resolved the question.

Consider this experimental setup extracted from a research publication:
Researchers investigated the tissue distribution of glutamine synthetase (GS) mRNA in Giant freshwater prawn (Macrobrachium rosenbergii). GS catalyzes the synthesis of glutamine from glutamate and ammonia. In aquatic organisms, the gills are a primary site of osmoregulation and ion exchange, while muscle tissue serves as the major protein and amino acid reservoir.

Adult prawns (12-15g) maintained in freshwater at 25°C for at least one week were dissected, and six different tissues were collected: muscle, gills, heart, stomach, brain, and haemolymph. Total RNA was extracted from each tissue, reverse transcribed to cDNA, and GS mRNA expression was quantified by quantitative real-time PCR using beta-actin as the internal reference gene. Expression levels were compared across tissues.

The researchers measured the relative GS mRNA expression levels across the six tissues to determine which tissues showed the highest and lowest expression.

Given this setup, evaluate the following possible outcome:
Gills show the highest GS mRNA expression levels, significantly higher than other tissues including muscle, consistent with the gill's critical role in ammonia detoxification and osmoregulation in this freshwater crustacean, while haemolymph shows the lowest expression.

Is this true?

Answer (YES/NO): NO